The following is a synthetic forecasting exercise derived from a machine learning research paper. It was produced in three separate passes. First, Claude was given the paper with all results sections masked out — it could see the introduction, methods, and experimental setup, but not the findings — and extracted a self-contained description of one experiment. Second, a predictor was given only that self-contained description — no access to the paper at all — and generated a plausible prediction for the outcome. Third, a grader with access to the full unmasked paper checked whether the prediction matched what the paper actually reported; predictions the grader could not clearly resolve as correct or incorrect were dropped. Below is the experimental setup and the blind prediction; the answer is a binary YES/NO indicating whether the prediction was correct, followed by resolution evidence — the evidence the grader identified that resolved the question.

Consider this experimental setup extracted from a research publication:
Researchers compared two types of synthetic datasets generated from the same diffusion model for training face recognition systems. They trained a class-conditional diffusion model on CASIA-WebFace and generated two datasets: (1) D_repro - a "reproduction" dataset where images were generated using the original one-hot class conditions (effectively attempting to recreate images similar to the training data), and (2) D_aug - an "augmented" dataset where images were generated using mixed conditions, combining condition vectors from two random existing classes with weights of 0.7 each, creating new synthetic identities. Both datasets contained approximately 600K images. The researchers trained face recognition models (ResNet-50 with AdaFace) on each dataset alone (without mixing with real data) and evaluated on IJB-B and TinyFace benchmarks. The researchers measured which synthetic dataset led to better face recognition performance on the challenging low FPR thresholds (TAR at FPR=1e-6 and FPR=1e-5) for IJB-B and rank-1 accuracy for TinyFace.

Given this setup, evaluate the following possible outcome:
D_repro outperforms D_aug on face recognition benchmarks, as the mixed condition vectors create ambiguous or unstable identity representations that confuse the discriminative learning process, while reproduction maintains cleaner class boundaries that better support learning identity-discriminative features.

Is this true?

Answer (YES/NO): NO